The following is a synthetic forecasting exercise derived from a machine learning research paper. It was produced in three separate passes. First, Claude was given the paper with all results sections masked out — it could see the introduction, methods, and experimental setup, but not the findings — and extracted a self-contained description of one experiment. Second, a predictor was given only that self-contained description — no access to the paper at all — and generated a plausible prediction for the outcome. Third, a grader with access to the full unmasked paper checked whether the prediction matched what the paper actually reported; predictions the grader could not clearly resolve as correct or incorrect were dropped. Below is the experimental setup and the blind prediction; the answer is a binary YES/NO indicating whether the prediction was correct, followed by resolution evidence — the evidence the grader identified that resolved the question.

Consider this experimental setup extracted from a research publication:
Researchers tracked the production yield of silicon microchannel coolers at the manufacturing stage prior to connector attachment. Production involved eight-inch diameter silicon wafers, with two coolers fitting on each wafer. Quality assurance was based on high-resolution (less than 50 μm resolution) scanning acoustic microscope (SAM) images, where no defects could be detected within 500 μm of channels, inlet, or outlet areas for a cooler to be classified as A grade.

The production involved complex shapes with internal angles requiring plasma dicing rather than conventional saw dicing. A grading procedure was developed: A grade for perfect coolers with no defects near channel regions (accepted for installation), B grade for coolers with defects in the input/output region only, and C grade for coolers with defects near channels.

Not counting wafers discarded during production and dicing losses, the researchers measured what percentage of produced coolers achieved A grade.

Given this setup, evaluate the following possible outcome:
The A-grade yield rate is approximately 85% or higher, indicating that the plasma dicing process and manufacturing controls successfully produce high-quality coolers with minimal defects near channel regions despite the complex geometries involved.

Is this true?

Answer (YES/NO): NO